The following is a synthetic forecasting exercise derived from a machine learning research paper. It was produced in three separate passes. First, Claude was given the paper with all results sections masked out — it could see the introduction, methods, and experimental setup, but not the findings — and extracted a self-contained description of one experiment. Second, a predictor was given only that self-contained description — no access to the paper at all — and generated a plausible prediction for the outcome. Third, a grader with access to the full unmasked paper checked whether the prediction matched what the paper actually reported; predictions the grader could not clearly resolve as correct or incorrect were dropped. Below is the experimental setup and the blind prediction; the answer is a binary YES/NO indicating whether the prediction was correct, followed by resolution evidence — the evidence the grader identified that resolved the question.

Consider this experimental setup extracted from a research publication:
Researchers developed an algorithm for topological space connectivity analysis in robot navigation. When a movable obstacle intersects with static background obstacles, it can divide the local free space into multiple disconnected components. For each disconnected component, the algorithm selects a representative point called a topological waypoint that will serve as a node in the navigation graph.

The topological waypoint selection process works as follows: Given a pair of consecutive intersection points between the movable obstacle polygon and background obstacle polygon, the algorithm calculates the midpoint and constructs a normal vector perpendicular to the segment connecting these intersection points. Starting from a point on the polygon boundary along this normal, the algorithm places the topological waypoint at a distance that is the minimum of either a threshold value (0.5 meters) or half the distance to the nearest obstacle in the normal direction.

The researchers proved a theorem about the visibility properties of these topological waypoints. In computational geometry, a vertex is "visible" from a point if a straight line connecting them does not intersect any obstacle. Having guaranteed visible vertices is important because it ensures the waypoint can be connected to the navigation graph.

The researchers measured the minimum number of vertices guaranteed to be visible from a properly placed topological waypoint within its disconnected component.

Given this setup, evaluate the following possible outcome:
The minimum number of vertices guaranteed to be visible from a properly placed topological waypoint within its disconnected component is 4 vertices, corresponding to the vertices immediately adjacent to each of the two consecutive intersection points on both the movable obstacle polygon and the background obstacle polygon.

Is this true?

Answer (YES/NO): NO